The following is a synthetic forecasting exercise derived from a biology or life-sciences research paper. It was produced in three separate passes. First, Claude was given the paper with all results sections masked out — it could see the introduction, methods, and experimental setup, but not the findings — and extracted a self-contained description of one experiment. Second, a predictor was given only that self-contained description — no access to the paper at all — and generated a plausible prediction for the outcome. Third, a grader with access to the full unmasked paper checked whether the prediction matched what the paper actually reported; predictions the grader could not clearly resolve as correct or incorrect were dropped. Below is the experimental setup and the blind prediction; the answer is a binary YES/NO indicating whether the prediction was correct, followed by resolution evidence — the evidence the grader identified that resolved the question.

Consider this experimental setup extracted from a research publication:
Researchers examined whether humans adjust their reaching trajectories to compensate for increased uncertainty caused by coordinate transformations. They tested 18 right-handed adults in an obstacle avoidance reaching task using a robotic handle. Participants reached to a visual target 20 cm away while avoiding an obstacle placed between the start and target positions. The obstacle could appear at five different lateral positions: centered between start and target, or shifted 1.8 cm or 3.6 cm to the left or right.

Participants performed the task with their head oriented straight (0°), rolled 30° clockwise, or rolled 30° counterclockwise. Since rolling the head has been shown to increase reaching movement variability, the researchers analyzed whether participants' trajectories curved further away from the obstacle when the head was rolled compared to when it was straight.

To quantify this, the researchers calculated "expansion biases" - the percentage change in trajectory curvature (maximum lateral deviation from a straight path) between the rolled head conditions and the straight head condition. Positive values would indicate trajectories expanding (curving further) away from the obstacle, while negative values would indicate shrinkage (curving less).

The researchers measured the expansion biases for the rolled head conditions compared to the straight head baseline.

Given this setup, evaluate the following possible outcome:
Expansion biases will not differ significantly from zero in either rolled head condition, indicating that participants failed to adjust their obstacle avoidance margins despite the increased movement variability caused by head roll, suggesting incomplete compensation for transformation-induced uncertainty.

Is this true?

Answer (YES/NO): NO